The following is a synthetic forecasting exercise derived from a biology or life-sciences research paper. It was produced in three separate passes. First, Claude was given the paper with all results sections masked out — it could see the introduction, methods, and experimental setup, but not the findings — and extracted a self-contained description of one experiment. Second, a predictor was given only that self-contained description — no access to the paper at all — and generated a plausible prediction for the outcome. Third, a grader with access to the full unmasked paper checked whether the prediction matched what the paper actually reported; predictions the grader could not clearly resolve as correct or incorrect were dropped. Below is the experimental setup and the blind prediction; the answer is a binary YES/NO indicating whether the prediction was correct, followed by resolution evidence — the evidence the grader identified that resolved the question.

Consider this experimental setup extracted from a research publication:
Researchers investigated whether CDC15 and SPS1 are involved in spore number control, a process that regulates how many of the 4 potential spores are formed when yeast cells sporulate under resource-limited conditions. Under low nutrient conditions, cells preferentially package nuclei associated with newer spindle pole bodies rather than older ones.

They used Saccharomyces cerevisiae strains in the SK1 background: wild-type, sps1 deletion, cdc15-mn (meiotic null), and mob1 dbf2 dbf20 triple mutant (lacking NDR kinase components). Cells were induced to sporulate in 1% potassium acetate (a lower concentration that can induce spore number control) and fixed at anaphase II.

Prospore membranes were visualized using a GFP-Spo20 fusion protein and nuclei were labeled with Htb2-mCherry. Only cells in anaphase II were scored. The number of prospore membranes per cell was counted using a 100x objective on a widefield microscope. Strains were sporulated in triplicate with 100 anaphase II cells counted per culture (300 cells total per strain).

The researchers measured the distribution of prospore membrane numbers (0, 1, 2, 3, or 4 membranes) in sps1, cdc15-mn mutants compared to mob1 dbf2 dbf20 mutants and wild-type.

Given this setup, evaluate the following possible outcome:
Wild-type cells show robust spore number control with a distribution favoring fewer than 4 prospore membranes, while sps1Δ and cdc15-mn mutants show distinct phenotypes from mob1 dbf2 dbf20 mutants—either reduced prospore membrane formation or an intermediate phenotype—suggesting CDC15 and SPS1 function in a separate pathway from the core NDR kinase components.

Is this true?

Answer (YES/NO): NO